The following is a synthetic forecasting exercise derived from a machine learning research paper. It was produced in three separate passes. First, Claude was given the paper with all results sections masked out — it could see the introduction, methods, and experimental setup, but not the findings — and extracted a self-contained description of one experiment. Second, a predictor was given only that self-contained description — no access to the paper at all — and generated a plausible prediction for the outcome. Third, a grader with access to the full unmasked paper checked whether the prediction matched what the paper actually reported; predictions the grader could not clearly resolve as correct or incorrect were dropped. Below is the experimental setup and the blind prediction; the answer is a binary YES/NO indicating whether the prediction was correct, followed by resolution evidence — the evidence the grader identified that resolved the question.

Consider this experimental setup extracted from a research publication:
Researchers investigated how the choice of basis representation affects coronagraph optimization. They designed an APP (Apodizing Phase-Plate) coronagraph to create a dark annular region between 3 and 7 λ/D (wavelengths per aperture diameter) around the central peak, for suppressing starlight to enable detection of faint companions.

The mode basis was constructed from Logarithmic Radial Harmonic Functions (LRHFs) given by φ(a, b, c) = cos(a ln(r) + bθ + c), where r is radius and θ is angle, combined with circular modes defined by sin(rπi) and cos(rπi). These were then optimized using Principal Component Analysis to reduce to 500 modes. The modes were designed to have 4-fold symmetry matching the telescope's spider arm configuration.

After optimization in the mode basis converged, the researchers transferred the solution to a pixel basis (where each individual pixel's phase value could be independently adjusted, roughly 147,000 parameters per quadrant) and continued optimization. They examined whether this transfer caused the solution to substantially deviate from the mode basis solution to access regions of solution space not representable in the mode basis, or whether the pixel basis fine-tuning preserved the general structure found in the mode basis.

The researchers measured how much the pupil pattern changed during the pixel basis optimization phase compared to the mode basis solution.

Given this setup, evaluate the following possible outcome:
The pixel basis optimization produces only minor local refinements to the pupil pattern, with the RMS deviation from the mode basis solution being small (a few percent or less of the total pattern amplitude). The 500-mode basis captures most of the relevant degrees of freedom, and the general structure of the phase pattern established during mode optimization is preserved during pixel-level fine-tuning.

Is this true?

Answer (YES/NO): YES